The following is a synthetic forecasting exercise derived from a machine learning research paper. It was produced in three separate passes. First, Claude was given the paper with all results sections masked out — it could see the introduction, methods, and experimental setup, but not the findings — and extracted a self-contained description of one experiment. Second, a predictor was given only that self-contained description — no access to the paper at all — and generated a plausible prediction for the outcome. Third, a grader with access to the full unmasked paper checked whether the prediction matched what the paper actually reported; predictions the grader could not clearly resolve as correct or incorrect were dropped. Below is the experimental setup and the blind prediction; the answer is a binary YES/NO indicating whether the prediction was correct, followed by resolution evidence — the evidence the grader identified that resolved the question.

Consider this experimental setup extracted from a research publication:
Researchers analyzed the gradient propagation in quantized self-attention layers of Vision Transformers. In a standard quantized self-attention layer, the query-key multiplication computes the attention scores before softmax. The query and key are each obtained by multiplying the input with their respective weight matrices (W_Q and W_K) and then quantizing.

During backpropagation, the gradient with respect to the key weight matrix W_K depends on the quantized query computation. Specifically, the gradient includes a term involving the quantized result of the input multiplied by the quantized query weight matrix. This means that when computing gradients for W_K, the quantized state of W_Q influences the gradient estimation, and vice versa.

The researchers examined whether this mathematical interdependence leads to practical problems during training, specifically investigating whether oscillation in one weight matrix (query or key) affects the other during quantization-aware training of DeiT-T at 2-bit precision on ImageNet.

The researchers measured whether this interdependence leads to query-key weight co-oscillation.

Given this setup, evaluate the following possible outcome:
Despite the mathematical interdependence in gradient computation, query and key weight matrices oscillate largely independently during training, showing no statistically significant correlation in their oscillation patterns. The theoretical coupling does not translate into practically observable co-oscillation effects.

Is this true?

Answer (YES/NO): NO